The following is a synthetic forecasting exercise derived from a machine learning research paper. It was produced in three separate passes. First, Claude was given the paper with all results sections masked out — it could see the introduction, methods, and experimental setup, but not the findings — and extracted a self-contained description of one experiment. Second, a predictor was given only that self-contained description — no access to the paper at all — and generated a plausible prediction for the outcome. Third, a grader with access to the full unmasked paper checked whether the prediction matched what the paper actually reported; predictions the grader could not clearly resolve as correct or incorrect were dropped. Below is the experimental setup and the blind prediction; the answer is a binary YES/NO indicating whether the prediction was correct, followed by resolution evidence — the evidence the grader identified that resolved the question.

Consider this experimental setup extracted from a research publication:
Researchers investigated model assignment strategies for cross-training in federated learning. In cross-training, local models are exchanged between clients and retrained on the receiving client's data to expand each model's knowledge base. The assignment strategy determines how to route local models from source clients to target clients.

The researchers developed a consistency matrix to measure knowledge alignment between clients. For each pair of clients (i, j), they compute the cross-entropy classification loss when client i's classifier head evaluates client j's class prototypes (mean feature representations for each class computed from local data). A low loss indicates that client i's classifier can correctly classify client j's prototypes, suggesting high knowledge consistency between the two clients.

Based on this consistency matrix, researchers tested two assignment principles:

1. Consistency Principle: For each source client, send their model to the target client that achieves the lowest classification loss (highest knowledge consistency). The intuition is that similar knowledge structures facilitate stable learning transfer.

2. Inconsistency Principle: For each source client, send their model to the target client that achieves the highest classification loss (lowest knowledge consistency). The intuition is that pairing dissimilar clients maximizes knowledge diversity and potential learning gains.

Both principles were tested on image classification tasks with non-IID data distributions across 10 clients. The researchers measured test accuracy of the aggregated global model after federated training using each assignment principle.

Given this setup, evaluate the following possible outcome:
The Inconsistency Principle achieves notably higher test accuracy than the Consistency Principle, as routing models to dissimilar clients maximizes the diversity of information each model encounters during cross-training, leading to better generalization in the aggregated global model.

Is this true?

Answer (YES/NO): NO